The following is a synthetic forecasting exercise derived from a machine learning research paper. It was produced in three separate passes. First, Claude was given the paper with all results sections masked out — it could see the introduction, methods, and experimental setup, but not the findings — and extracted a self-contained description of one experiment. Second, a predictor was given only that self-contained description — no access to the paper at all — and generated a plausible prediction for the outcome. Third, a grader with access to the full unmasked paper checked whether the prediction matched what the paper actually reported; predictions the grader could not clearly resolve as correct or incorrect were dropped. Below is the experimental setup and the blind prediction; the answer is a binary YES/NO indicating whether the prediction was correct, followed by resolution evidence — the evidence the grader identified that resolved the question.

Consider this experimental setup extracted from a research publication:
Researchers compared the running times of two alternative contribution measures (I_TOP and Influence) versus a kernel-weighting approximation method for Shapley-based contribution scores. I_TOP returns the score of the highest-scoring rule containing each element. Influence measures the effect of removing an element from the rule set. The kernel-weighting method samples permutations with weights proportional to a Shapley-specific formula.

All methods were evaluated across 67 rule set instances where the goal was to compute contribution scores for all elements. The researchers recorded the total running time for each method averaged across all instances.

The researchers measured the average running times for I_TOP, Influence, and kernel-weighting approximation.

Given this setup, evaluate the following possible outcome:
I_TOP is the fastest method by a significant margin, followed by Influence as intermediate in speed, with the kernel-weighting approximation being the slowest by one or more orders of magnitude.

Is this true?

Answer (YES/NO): NO